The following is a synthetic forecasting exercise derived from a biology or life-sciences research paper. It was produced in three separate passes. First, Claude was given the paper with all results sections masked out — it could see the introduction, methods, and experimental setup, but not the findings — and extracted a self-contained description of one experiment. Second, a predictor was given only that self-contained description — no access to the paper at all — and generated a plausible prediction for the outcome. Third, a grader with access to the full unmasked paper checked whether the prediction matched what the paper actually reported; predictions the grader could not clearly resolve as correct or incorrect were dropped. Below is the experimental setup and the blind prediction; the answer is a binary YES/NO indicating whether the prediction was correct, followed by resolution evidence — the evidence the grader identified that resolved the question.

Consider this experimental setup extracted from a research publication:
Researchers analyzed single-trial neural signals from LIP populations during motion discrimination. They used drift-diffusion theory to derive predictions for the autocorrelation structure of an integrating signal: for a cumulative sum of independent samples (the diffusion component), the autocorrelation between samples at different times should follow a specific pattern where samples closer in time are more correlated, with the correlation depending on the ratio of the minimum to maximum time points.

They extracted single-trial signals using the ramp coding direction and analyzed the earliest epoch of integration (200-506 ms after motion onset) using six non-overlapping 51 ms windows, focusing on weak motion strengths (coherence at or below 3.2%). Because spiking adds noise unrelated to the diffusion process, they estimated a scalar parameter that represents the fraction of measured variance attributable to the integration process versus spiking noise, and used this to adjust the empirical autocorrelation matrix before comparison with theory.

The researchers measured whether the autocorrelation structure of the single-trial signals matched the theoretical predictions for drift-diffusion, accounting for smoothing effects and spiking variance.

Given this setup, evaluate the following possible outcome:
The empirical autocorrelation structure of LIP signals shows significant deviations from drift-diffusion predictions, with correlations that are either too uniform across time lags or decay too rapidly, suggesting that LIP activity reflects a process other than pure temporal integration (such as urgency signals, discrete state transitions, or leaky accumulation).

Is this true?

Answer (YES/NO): NO